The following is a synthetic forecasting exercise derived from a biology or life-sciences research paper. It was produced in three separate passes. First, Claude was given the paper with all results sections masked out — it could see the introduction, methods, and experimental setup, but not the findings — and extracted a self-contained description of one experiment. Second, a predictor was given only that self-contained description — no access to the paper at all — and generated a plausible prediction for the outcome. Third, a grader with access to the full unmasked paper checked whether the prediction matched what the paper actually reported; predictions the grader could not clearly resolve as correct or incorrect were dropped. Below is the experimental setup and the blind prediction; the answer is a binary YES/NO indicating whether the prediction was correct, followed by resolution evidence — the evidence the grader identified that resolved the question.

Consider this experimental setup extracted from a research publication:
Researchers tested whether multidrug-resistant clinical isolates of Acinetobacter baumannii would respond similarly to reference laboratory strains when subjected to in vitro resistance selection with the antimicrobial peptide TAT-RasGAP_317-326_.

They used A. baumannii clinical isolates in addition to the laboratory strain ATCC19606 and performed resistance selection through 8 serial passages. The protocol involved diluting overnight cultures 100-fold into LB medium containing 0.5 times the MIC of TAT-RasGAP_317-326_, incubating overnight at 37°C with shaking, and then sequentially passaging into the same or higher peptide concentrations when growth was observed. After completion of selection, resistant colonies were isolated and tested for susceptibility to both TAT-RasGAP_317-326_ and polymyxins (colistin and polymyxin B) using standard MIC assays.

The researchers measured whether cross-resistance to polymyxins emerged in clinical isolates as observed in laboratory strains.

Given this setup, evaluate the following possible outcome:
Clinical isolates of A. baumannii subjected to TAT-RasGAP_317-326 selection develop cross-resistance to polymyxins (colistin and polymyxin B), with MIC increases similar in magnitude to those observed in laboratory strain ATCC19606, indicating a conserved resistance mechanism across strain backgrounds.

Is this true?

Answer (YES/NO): NO